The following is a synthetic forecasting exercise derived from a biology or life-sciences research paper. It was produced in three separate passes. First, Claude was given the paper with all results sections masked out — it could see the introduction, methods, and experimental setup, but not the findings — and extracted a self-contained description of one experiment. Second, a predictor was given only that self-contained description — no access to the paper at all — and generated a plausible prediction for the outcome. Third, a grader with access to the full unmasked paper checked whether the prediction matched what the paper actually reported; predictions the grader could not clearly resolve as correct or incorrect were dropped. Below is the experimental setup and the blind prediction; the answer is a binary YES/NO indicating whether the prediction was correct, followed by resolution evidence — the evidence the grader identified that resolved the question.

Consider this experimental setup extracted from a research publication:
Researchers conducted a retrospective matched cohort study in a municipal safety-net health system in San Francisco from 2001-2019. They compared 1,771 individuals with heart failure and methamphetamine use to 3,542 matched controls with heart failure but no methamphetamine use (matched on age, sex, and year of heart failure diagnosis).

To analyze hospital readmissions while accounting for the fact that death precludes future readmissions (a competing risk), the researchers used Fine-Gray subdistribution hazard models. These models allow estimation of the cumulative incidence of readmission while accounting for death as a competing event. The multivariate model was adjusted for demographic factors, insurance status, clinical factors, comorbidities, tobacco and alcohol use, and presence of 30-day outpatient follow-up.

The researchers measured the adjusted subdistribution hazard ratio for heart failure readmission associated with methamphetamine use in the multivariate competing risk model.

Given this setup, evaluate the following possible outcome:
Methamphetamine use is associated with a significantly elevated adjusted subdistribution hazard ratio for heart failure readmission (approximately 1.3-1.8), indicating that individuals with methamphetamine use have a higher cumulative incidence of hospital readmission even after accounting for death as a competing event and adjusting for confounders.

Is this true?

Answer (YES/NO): YES